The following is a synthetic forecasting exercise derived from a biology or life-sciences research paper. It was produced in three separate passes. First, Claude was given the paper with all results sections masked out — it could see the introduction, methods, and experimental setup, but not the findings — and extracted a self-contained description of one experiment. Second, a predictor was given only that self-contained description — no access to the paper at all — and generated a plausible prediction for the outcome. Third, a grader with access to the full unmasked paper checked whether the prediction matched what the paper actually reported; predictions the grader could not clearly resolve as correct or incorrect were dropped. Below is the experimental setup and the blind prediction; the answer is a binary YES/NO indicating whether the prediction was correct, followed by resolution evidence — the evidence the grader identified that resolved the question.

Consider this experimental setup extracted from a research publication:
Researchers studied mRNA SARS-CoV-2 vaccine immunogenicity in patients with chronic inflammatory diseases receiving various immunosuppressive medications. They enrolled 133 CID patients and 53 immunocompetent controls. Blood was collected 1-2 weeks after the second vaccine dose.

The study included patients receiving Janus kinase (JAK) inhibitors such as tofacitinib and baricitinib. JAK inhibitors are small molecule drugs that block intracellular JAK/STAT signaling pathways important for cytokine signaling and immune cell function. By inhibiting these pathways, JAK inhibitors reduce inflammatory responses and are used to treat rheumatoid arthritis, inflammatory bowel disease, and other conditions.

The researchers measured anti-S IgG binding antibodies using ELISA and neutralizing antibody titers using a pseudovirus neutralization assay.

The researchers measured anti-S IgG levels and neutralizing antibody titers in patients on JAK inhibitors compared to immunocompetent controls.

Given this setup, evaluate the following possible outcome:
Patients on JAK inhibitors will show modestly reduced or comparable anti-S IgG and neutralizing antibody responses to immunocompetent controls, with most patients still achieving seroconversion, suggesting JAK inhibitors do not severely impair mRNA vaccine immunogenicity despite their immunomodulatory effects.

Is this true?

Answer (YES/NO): NO